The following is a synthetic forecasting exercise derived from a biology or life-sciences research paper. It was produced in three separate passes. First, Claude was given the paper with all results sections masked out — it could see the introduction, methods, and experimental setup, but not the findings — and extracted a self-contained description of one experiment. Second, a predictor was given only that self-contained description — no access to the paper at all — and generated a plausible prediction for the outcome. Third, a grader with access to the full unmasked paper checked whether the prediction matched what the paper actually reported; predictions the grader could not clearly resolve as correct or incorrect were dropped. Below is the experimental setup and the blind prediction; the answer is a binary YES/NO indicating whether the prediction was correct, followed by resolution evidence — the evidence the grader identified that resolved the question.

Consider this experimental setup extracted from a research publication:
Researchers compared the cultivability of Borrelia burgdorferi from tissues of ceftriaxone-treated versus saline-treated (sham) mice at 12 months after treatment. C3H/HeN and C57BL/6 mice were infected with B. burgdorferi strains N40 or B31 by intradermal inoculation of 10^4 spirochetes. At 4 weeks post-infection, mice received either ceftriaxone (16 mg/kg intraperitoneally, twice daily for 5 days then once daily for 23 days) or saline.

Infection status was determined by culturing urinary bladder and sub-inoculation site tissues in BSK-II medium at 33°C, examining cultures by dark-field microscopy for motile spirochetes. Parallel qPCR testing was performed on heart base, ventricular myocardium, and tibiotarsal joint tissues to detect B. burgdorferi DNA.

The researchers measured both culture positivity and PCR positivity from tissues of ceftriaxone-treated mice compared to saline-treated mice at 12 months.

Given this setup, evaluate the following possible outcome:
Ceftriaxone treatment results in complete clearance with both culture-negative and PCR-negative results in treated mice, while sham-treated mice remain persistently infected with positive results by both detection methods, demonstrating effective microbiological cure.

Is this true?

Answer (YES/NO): NO